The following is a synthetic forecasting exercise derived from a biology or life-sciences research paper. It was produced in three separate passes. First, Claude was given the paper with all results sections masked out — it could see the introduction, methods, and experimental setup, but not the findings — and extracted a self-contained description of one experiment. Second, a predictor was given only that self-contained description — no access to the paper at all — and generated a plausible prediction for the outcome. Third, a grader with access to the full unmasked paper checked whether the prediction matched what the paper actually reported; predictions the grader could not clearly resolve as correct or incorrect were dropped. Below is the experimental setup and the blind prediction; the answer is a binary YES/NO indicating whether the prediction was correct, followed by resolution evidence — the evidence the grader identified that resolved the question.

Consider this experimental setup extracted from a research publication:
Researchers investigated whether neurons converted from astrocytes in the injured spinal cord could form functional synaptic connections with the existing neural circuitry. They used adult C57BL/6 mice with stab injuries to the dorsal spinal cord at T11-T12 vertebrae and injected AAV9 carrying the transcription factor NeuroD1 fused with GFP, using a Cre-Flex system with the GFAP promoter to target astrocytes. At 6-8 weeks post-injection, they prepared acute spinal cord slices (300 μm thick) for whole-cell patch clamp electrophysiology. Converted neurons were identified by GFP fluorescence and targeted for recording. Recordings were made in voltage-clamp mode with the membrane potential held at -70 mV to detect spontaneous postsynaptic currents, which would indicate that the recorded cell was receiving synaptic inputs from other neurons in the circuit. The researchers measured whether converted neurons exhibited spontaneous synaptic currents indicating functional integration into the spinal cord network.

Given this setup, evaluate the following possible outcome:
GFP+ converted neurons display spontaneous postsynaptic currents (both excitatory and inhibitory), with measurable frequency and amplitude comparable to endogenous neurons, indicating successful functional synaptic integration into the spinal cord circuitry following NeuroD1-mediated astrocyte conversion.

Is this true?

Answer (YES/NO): NO